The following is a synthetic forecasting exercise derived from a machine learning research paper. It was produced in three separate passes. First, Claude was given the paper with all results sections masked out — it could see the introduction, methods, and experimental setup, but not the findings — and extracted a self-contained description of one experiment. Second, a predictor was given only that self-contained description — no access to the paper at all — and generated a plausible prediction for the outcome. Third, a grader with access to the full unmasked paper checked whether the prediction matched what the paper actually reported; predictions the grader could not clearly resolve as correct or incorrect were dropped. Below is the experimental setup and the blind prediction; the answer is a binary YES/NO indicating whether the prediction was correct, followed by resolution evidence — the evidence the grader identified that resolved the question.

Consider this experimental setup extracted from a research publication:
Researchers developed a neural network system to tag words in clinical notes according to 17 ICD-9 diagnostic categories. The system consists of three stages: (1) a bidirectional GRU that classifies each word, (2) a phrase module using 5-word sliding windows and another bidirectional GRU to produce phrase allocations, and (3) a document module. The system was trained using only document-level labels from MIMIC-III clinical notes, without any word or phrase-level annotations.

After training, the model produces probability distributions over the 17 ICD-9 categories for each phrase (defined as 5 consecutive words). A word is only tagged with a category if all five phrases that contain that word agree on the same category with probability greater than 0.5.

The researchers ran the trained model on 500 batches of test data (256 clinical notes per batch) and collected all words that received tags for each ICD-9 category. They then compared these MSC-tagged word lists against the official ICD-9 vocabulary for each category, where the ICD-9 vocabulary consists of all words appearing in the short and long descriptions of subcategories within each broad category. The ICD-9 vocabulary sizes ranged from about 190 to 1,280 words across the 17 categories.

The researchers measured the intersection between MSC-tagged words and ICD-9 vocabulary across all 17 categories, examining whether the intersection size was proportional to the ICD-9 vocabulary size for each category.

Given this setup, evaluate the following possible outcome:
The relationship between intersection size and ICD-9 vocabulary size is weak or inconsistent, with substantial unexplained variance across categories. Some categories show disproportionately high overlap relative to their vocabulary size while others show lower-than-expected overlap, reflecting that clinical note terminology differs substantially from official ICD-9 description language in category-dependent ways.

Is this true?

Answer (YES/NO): YES